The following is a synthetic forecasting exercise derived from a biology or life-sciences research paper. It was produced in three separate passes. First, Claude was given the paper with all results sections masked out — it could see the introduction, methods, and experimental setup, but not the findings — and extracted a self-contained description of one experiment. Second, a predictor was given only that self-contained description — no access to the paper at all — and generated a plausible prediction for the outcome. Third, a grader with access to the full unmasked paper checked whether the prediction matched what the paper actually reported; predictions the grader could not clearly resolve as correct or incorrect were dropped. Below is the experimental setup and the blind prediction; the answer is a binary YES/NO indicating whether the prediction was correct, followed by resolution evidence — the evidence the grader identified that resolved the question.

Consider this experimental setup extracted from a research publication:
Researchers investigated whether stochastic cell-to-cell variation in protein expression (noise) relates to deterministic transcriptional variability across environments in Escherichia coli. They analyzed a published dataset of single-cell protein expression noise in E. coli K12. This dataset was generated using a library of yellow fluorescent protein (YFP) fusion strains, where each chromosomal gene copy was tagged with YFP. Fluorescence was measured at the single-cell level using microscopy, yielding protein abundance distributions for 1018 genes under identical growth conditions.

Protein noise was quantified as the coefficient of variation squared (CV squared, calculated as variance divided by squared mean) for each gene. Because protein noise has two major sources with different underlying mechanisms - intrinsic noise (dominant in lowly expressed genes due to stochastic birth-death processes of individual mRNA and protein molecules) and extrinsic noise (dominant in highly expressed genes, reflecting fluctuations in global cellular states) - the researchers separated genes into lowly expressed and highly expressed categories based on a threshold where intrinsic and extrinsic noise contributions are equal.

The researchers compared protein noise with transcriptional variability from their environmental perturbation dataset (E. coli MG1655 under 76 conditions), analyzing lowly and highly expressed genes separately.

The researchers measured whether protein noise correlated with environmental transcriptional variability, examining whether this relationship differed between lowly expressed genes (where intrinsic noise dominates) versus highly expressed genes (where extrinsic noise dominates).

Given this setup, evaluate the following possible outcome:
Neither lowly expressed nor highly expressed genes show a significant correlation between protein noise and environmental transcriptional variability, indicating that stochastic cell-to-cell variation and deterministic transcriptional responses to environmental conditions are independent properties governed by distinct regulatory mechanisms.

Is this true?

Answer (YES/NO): NO